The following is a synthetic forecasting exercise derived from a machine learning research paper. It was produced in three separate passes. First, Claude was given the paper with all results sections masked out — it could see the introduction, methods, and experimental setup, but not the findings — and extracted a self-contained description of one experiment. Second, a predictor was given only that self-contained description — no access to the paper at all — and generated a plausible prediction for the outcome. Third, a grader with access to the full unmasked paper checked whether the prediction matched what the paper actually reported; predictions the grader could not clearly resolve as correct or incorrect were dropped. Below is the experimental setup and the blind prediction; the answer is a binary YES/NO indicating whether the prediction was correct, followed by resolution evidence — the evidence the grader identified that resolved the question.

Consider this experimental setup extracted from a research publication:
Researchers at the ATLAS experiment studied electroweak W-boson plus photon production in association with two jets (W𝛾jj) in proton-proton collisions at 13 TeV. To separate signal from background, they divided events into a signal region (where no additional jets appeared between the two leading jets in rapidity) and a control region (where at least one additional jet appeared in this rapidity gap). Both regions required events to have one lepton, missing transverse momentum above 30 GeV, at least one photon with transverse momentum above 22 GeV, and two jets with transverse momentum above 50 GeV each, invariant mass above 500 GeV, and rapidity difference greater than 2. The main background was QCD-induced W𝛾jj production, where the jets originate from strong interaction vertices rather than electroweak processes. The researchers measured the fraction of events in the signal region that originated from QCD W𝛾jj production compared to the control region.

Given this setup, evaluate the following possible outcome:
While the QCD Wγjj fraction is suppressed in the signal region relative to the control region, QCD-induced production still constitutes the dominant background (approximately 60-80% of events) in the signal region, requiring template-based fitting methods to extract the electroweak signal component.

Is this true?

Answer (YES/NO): NO